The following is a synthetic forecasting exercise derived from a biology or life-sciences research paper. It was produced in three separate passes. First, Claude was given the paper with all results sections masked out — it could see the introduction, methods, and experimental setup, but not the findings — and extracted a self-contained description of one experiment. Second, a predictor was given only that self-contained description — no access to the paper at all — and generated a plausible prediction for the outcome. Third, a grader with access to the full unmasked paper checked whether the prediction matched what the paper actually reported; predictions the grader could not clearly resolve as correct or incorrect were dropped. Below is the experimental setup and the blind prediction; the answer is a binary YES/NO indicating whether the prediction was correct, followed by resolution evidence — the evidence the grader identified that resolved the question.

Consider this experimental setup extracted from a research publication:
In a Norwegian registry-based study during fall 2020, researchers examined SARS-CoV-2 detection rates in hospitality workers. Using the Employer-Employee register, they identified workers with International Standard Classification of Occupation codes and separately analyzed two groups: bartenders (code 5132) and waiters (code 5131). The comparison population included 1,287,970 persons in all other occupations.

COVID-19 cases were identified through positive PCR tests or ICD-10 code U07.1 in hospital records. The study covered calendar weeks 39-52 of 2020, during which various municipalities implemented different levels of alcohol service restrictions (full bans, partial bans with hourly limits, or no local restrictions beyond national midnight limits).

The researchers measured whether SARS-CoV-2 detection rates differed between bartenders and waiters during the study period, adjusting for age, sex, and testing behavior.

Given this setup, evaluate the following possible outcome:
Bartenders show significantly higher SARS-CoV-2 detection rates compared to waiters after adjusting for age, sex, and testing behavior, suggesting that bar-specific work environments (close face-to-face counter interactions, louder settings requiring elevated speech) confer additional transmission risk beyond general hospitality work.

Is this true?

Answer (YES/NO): NO